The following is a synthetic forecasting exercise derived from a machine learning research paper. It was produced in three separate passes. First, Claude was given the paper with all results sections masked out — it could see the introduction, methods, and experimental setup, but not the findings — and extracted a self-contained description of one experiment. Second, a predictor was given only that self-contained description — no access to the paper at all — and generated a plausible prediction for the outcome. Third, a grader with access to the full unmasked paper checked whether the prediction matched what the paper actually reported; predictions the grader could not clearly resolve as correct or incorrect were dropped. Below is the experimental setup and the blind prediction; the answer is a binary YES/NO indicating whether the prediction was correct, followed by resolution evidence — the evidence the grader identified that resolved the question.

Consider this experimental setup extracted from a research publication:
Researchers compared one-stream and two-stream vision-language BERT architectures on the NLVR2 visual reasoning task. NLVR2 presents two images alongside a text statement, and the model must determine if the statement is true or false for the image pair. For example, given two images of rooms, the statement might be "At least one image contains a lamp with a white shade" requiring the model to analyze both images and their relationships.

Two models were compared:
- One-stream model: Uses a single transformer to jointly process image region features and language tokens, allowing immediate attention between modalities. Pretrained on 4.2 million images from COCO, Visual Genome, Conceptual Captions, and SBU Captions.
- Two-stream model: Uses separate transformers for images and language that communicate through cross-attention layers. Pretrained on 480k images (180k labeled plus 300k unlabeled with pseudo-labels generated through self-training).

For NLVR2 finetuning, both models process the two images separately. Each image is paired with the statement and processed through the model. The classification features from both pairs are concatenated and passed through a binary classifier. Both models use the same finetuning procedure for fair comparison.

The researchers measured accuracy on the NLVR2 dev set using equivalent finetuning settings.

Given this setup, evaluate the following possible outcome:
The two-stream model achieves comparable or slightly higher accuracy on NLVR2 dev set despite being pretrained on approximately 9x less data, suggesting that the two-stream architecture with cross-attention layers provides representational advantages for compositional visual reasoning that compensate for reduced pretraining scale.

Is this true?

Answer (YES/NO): YES